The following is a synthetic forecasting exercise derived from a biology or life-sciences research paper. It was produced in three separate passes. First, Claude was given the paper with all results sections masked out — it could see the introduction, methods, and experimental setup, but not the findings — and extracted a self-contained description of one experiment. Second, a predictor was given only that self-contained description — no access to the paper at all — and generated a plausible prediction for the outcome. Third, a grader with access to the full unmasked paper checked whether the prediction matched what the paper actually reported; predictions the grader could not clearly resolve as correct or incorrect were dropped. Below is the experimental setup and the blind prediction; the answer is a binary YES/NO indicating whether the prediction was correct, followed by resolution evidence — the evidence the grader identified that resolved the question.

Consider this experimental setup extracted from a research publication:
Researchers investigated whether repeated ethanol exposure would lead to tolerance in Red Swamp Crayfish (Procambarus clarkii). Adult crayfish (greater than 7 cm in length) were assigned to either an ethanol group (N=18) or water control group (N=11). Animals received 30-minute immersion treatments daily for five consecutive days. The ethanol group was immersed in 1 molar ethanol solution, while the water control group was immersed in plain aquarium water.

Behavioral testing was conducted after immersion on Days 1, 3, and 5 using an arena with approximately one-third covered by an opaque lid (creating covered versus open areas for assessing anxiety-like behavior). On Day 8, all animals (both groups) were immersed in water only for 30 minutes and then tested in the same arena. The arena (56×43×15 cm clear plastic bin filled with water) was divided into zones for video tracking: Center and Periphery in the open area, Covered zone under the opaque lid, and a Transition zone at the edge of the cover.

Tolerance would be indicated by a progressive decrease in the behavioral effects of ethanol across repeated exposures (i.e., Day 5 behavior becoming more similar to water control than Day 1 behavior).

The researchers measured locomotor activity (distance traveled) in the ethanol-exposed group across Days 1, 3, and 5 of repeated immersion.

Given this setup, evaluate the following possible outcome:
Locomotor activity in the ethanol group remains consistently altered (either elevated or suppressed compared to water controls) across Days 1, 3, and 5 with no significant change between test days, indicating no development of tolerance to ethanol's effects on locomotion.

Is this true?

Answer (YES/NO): YES